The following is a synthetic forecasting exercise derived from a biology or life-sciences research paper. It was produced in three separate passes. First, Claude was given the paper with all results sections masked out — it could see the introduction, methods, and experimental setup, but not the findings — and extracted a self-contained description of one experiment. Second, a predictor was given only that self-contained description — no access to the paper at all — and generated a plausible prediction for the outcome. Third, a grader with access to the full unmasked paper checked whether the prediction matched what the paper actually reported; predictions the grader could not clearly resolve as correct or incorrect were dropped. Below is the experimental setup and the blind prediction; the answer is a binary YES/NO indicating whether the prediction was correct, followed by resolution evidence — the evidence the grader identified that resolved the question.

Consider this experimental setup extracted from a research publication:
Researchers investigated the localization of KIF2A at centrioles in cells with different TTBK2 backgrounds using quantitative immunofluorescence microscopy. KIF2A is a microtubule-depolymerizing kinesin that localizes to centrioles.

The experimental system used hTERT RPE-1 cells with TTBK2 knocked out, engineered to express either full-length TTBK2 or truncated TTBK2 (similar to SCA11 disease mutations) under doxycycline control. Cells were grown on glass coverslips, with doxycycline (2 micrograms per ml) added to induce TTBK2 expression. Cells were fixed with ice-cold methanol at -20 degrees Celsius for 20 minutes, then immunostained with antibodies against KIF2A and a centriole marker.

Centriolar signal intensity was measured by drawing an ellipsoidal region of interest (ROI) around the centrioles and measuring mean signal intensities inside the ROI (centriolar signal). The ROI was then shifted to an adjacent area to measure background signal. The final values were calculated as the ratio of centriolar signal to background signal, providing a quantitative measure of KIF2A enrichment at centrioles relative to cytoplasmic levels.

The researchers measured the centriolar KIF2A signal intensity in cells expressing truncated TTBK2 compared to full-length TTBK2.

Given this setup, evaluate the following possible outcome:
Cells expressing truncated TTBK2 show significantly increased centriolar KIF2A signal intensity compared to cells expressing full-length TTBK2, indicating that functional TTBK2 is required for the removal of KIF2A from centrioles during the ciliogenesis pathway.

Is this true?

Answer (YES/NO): YES